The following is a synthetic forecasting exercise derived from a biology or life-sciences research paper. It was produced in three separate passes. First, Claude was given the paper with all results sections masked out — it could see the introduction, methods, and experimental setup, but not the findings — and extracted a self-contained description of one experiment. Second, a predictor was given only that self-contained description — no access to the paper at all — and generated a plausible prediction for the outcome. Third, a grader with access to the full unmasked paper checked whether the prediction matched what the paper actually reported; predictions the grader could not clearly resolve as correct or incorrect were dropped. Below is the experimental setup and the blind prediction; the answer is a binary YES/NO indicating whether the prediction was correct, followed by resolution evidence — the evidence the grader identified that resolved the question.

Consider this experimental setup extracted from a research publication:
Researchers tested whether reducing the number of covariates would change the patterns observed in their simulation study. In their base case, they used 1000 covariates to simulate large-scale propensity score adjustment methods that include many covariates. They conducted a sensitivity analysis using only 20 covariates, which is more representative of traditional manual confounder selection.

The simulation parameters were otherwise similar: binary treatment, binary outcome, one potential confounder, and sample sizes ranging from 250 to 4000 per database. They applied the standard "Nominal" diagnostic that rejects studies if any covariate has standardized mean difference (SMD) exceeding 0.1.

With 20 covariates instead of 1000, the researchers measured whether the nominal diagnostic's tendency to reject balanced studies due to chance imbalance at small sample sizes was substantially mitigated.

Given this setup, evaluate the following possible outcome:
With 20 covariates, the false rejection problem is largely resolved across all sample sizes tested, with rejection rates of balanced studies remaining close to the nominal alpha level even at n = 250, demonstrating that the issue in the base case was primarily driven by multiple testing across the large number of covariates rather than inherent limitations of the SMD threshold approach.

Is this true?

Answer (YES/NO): NO